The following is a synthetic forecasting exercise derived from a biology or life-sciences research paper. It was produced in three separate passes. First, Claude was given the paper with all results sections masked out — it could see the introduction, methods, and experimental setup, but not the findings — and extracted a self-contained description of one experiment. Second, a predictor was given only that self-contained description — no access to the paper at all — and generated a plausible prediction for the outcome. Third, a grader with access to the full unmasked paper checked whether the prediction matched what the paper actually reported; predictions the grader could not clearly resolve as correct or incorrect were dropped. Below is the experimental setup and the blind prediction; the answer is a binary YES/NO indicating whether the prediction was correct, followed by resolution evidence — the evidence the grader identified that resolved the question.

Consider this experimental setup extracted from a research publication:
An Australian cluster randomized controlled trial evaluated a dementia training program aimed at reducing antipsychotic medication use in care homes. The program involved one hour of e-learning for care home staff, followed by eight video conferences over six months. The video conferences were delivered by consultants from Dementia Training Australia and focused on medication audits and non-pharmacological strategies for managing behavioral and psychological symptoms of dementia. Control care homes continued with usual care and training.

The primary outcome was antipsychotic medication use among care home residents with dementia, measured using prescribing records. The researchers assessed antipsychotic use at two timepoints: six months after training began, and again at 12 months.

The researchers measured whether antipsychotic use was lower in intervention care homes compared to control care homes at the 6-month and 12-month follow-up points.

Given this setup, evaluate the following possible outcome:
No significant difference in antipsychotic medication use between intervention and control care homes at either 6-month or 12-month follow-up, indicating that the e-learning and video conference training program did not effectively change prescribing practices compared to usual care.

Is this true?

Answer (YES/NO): NO